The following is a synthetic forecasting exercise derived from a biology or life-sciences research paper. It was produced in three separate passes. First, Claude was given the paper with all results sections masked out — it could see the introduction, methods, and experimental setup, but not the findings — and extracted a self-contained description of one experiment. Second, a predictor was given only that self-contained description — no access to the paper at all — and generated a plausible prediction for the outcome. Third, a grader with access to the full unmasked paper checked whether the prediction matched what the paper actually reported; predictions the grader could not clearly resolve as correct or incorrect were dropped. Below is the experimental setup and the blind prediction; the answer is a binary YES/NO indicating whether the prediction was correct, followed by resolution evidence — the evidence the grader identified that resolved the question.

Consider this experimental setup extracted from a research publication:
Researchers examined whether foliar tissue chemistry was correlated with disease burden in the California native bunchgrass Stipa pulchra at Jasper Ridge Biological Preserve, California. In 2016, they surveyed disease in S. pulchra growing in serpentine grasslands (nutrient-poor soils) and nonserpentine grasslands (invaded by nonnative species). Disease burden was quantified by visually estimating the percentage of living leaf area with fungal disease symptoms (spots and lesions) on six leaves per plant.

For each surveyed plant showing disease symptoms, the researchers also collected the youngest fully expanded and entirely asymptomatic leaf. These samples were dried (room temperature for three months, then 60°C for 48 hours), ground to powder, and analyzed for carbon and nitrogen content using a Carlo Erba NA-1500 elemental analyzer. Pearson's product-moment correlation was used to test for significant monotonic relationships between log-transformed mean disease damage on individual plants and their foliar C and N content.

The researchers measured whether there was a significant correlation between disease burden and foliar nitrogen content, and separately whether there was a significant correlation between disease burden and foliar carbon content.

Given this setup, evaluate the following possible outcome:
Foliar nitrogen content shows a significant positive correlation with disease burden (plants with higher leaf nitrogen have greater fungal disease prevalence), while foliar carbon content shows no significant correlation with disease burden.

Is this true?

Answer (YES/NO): NO